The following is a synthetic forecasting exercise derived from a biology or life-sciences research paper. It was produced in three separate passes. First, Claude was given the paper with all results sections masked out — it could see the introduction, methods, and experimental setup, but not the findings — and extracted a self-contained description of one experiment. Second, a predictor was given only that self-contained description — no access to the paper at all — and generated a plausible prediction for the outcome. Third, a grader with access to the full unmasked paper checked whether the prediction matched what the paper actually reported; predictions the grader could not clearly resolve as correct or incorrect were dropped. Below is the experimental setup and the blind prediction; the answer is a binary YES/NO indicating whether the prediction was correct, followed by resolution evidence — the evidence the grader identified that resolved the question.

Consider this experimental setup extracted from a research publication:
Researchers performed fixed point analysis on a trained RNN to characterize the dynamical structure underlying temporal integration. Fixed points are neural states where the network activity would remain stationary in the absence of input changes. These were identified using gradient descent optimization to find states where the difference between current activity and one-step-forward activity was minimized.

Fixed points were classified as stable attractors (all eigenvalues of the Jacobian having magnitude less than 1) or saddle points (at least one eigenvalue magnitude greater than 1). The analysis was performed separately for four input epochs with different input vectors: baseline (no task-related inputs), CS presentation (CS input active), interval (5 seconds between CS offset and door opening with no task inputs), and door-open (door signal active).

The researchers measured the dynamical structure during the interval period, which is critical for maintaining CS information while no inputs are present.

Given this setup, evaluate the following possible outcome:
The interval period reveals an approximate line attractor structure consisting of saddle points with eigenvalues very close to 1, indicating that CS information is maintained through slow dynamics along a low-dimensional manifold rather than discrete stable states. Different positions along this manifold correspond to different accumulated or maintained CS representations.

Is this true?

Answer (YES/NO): NO